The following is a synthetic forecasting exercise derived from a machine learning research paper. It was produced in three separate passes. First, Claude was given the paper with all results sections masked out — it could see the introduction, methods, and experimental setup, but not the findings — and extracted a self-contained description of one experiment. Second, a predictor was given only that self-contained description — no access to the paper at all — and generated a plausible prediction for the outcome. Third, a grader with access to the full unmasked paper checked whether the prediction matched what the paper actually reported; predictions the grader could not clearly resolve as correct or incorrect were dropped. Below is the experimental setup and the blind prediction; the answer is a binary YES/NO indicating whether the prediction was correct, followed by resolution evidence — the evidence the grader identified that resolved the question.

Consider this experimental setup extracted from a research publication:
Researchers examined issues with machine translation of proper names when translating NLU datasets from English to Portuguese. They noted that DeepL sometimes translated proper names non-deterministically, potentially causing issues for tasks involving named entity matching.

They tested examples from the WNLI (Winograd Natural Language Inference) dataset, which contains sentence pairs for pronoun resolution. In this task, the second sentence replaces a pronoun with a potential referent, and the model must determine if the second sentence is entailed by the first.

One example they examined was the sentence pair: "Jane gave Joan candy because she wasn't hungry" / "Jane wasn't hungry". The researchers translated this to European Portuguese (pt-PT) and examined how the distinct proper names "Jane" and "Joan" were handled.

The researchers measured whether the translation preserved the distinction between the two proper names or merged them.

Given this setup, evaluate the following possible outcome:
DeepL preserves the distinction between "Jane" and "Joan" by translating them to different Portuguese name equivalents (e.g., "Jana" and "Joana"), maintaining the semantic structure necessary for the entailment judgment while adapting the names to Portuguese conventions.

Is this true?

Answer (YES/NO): NO